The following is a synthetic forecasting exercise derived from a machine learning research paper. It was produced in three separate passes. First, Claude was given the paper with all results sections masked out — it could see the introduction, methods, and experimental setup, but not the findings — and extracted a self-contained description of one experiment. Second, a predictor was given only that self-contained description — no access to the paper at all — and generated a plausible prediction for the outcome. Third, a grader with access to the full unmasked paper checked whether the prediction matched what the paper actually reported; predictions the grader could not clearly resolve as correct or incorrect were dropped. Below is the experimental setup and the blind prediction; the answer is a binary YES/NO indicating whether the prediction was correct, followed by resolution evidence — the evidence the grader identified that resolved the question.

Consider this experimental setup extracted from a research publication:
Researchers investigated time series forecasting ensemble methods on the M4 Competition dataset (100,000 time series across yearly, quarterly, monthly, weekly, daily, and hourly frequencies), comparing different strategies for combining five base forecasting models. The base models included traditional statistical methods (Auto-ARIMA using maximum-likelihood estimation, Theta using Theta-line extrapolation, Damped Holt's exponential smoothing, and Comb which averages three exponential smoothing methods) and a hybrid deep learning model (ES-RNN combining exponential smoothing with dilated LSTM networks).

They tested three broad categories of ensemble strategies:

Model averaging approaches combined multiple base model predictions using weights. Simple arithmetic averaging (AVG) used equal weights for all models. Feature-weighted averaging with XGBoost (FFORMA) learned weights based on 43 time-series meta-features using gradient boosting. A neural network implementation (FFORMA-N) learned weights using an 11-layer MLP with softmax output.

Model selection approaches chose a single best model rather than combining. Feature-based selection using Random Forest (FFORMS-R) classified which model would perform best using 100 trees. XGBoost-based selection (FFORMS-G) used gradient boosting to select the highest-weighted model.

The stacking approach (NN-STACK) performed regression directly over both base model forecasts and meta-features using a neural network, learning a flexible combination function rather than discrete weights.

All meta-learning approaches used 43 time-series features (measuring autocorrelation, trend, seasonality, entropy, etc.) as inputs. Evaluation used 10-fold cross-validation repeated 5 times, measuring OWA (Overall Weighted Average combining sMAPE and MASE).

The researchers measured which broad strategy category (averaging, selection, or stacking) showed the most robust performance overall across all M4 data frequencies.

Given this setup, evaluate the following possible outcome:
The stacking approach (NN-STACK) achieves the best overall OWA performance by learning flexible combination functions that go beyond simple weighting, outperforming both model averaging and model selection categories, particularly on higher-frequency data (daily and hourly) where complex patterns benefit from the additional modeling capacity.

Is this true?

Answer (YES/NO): NO